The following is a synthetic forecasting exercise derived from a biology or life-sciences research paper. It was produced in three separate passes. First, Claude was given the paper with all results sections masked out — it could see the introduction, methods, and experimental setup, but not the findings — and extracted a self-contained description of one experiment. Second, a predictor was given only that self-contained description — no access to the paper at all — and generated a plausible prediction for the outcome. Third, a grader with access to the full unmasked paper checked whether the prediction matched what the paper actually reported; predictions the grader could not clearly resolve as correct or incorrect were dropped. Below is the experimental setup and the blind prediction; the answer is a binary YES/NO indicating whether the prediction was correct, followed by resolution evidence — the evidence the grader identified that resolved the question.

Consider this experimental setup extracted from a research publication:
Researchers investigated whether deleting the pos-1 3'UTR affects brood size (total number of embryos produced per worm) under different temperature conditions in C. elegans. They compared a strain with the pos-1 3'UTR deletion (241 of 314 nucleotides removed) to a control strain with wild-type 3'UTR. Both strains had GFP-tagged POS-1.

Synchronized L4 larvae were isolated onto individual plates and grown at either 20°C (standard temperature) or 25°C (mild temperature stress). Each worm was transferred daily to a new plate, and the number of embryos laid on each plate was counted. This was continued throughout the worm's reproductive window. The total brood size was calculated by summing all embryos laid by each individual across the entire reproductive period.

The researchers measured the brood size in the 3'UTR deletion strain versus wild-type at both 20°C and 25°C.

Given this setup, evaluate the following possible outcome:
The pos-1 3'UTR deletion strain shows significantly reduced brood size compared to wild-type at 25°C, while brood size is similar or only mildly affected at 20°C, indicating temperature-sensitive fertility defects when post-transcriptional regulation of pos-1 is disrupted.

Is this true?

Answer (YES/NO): NO